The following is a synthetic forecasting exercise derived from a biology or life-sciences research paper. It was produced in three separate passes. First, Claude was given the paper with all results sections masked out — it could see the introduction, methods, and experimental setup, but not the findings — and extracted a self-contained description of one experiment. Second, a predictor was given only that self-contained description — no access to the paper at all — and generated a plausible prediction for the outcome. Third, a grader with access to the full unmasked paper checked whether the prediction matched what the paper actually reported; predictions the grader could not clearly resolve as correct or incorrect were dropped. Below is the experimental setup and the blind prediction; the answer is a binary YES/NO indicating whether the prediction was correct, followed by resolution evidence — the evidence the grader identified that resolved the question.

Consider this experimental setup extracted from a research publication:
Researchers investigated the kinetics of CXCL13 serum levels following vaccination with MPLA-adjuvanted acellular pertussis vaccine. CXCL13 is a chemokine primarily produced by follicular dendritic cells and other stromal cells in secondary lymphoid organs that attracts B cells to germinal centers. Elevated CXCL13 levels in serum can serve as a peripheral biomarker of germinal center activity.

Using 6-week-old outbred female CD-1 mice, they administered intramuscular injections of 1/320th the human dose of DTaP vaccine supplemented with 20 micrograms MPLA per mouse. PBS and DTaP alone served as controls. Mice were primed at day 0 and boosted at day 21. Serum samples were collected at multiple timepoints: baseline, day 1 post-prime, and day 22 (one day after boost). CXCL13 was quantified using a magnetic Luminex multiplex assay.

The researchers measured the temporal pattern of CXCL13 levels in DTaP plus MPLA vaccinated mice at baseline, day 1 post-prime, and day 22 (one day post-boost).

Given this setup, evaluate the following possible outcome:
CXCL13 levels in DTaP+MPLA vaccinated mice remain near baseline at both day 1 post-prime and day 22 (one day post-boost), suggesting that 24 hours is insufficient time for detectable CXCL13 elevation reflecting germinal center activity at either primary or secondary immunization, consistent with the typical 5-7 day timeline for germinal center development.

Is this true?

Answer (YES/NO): NO